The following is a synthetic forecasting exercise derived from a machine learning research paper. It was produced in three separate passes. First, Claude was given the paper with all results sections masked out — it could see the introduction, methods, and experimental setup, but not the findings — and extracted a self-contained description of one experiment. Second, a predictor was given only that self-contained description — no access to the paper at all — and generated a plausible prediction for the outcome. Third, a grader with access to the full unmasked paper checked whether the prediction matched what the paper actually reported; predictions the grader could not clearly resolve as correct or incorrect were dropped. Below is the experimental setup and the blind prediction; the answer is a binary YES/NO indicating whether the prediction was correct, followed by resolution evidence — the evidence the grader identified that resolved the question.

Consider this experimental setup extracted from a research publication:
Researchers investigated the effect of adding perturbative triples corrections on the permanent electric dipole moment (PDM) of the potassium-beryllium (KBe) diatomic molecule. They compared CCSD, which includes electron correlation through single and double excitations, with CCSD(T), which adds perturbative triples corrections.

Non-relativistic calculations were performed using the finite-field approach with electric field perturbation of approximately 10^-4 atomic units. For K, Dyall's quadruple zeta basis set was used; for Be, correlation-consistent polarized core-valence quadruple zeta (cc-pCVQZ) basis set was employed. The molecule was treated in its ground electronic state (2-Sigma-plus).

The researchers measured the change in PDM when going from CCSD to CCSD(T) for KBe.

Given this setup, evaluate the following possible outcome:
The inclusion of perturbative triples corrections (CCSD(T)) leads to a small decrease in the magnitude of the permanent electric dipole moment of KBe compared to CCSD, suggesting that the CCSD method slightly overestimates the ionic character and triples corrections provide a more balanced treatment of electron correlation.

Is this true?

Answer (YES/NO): NO